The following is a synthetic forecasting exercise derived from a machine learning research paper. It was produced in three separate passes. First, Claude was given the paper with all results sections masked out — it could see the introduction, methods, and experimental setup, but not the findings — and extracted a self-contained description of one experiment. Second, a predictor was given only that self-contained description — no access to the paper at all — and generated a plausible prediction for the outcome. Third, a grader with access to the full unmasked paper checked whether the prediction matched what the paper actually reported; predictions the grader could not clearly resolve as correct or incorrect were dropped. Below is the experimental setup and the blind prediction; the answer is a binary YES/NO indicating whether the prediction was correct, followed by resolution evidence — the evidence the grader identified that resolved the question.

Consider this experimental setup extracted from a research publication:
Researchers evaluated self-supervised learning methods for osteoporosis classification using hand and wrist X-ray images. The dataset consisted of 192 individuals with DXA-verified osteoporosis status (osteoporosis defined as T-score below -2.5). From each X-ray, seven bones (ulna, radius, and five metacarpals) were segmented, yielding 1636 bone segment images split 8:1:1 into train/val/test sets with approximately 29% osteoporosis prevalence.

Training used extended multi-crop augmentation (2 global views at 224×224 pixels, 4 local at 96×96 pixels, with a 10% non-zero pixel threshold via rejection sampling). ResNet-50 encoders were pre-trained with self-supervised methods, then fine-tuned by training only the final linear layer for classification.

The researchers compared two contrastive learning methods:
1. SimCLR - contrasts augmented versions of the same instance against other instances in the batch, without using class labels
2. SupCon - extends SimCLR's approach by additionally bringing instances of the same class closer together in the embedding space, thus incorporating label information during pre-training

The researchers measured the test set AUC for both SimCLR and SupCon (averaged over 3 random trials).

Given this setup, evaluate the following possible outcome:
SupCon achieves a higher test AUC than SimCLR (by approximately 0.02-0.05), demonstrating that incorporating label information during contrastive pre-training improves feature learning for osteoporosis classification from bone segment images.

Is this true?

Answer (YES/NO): NO